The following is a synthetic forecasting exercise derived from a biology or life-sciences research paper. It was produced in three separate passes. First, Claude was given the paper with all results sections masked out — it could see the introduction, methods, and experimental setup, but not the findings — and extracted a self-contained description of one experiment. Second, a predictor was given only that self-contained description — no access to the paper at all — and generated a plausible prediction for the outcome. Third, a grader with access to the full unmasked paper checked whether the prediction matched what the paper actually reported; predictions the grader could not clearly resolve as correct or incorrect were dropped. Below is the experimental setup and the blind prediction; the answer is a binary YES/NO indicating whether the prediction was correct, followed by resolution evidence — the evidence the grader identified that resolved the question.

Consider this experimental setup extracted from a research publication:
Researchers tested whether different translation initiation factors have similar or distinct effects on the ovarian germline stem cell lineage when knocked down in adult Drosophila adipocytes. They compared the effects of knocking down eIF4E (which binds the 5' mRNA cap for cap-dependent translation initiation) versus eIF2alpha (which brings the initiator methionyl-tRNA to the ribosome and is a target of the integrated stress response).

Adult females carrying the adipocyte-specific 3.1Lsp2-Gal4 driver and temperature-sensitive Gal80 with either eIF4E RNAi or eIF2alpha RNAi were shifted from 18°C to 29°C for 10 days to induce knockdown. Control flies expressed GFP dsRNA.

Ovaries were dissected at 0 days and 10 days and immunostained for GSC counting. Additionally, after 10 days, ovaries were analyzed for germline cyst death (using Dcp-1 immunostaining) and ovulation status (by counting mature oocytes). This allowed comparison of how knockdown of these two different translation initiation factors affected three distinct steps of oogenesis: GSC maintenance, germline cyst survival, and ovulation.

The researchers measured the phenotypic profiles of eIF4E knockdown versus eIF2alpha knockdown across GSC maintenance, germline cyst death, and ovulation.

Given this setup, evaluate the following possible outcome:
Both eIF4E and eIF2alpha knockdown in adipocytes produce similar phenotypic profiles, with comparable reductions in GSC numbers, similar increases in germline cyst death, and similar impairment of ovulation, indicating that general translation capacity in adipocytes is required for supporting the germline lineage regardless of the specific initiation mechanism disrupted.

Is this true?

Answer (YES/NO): NO